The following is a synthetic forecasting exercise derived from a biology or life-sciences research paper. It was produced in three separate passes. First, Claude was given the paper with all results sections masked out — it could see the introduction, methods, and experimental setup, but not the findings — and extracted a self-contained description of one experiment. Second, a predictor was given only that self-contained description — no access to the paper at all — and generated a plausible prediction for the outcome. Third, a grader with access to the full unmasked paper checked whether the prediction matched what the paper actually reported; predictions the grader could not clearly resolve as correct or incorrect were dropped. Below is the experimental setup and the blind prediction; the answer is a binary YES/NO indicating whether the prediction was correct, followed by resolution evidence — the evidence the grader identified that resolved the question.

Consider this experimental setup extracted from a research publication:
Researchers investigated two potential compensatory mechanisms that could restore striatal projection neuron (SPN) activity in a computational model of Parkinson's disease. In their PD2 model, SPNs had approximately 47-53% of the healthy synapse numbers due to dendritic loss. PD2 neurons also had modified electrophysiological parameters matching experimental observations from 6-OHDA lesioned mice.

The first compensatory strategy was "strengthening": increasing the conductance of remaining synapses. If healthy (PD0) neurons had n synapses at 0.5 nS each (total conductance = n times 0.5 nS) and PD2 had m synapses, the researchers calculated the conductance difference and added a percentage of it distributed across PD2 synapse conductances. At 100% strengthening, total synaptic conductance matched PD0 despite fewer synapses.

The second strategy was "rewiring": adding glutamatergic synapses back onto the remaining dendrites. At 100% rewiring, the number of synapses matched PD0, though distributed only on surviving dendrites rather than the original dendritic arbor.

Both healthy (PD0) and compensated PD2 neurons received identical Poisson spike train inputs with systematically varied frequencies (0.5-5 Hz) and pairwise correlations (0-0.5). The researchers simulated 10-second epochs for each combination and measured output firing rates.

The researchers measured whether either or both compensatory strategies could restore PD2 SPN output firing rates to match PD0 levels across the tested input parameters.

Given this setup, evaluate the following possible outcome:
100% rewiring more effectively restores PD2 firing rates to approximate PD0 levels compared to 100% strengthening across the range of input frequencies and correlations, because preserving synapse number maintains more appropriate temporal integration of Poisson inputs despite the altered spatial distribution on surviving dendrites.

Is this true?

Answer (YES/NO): NO